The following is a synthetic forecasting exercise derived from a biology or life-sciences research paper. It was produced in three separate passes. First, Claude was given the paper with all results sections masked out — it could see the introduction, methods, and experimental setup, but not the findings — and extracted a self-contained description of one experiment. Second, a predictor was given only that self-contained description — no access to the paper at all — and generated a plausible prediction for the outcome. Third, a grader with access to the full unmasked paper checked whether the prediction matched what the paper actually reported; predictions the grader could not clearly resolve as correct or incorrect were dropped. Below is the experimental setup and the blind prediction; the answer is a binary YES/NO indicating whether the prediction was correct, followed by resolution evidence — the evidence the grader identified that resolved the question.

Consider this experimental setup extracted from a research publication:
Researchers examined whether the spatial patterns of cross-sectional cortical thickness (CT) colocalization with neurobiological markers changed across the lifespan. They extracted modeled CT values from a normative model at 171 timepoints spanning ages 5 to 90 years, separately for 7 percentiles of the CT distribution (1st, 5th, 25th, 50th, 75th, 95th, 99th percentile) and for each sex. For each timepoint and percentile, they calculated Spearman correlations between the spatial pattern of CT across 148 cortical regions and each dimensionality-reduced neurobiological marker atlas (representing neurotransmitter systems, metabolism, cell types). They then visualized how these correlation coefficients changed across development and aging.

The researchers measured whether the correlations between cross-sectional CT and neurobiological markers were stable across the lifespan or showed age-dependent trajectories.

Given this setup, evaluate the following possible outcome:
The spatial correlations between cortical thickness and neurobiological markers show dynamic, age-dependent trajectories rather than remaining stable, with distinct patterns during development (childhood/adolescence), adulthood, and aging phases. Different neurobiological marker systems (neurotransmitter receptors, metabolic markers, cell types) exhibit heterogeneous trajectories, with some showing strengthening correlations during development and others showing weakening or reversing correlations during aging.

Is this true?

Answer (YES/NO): YES